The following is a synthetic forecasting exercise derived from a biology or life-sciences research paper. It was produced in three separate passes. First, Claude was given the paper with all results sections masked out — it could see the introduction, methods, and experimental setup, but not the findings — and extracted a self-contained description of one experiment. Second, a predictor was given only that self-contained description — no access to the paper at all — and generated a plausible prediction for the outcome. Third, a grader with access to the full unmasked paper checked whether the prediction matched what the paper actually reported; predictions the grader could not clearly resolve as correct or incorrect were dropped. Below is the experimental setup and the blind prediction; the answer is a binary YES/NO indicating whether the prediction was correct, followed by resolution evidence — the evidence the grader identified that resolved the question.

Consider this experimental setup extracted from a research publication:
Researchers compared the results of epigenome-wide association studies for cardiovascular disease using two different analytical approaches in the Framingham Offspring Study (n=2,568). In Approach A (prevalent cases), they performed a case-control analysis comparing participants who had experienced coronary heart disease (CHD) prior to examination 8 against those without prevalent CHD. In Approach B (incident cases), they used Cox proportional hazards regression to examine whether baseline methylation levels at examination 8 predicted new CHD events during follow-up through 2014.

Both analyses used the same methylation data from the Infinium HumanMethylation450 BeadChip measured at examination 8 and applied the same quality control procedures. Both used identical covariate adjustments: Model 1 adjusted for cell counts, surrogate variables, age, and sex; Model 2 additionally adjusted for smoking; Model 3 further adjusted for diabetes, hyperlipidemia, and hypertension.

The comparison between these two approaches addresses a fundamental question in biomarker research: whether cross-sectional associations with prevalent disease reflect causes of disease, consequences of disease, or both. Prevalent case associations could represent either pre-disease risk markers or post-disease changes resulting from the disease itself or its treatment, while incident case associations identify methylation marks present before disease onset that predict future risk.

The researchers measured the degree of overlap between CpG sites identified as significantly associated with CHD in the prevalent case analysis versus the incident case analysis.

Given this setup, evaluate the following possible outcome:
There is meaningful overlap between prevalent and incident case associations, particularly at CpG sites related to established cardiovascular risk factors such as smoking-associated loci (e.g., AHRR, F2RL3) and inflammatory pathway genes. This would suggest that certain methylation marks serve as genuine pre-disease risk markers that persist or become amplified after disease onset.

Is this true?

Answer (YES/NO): NO